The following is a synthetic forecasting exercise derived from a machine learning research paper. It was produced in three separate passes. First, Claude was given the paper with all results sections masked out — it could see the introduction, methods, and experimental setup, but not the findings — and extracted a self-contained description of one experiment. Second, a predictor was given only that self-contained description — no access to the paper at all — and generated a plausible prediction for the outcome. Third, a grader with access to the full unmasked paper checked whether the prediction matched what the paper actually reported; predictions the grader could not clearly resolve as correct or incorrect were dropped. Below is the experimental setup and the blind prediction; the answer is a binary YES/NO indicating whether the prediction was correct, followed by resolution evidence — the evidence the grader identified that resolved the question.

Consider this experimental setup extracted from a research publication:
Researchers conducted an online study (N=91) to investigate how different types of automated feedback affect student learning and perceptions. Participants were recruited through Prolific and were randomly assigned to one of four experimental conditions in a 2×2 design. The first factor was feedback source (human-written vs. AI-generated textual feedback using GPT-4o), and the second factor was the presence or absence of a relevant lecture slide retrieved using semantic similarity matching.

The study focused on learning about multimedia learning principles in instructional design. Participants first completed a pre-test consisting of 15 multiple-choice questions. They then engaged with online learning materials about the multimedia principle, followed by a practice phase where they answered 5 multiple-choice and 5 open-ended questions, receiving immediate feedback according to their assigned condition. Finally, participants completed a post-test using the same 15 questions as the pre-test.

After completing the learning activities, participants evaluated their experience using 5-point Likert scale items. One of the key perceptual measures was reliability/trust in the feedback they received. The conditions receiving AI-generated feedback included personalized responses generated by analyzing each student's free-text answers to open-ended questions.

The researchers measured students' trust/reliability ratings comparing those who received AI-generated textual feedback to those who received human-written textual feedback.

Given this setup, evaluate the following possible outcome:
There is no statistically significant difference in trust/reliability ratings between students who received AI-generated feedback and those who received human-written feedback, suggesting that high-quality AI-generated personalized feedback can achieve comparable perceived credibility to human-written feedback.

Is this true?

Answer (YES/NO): NO